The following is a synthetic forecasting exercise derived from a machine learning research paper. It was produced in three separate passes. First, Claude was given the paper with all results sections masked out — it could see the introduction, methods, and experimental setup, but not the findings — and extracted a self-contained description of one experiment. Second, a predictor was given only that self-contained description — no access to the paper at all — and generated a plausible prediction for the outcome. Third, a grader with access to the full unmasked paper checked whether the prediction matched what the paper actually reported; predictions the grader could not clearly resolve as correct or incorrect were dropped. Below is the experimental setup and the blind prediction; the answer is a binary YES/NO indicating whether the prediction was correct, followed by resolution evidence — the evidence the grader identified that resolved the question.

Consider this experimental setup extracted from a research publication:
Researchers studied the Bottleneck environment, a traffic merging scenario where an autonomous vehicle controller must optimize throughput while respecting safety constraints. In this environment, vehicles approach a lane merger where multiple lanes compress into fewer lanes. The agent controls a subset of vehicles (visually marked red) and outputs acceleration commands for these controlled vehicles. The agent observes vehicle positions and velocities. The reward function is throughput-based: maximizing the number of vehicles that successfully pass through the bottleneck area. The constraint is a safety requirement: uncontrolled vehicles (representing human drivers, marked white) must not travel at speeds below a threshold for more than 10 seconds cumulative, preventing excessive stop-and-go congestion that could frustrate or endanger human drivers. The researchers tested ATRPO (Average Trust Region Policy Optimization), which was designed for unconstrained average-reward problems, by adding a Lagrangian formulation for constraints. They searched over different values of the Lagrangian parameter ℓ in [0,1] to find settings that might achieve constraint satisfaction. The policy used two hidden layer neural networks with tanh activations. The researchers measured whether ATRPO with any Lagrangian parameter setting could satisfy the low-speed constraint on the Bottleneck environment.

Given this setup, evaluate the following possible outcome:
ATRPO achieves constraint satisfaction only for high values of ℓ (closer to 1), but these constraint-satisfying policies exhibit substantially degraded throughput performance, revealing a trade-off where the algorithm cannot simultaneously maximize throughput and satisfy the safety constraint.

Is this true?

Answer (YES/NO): NO